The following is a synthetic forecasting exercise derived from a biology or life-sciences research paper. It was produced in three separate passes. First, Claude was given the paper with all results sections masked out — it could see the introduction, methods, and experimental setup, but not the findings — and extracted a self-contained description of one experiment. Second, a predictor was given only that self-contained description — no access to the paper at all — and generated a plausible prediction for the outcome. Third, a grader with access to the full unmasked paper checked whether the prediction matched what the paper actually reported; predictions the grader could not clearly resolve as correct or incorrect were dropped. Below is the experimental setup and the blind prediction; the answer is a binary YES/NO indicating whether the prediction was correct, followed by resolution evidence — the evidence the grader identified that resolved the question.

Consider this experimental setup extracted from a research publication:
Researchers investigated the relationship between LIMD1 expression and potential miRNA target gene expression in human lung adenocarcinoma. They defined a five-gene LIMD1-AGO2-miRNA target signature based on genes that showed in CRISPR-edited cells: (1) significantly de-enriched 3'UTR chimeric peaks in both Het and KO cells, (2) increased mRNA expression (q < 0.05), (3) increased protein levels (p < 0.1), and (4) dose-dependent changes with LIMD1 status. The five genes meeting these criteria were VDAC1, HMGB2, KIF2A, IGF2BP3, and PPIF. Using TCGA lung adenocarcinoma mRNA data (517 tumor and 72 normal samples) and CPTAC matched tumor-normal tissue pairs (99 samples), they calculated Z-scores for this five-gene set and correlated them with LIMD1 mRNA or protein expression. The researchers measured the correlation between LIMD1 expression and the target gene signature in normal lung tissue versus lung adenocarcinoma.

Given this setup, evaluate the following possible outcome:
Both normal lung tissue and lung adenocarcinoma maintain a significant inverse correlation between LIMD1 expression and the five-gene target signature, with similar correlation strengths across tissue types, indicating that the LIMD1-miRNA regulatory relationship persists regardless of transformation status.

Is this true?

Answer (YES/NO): NO